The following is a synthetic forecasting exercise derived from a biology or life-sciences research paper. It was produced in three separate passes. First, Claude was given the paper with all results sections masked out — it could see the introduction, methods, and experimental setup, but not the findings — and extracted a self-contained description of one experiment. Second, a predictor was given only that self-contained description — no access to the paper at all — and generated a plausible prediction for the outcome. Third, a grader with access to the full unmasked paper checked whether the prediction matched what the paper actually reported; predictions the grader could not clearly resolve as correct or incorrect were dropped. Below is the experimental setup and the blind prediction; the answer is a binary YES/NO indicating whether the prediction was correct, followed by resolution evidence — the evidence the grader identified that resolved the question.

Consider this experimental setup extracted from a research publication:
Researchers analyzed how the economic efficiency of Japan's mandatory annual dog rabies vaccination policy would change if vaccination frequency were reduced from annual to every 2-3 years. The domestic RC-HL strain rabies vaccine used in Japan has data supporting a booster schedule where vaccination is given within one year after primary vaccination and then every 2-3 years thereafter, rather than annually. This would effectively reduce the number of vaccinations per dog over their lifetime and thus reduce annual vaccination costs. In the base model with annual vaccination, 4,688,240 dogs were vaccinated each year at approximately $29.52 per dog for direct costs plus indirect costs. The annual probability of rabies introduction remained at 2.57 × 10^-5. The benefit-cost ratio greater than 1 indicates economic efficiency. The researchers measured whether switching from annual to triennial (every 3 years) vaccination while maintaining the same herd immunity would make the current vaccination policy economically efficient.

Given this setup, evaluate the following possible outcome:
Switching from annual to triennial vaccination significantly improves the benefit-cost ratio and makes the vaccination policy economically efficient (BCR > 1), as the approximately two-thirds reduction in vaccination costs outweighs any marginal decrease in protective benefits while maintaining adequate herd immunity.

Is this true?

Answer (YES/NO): NO